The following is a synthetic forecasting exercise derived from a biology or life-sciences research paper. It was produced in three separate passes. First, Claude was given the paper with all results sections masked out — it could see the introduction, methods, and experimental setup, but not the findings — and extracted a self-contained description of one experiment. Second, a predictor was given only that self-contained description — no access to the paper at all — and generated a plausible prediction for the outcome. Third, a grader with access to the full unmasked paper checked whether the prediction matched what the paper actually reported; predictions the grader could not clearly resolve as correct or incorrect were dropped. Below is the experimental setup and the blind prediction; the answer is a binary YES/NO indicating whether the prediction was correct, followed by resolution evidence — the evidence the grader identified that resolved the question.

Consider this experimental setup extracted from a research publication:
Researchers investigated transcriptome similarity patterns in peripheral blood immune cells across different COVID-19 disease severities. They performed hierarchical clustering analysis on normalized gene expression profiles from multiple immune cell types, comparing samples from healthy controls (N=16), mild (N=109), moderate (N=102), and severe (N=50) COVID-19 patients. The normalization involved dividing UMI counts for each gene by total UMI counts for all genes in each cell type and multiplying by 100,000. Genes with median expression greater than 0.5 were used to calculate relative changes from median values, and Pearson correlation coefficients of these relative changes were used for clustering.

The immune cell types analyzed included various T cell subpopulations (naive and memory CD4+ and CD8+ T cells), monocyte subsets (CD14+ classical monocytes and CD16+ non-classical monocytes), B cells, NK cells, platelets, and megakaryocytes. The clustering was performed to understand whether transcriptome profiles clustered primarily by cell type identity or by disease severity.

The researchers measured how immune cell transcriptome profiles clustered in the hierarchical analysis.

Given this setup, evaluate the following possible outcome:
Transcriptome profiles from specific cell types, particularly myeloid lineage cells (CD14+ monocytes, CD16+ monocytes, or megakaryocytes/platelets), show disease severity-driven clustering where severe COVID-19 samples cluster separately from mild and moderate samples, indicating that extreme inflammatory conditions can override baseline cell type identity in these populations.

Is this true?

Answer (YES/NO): NO